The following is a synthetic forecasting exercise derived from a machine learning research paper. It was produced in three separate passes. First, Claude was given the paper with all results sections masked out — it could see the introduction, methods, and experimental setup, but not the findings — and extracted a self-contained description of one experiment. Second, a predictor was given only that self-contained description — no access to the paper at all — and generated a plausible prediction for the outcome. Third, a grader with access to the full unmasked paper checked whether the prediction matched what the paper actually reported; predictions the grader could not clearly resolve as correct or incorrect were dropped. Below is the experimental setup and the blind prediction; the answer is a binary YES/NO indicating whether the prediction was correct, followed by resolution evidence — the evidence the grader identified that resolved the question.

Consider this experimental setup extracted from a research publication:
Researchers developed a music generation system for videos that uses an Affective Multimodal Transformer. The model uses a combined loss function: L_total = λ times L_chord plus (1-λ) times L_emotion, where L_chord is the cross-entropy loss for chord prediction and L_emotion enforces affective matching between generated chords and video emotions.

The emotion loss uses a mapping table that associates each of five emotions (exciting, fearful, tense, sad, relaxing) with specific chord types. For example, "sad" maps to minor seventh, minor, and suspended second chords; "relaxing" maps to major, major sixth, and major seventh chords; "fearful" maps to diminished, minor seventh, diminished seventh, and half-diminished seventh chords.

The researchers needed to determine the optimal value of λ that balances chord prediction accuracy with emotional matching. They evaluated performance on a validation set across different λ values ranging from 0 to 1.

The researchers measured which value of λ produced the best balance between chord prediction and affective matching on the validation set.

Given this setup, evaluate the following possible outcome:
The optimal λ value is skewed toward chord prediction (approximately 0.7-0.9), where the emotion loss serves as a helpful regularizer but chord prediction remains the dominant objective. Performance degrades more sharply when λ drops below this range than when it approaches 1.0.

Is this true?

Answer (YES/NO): NO